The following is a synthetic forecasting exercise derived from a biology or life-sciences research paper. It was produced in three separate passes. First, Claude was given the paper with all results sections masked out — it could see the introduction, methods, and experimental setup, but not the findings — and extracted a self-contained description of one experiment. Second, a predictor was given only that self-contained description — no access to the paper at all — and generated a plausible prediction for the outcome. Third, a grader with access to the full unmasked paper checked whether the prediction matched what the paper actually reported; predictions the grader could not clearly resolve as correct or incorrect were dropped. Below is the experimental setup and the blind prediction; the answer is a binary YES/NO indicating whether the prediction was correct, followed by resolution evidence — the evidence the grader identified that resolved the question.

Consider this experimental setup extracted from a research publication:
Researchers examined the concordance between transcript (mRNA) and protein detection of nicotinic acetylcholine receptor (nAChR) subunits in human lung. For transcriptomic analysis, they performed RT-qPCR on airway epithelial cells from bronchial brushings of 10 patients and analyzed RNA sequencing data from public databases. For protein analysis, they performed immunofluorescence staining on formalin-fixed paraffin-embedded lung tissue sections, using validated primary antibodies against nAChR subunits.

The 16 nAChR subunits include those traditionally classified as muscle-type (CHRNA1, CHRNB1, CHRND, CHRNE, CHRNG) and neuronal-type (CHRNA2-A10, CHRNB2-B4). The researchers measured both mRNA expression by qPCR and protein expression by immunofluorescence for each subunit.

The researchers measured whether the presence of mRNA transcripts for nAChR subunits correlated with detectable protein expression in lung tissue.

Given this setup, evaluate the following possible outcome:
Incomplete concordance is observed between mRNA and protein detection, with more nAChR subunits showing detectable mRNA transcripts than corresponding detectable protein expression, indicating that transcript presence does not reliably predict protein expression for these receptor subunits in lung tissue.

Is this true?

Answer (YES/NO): NO